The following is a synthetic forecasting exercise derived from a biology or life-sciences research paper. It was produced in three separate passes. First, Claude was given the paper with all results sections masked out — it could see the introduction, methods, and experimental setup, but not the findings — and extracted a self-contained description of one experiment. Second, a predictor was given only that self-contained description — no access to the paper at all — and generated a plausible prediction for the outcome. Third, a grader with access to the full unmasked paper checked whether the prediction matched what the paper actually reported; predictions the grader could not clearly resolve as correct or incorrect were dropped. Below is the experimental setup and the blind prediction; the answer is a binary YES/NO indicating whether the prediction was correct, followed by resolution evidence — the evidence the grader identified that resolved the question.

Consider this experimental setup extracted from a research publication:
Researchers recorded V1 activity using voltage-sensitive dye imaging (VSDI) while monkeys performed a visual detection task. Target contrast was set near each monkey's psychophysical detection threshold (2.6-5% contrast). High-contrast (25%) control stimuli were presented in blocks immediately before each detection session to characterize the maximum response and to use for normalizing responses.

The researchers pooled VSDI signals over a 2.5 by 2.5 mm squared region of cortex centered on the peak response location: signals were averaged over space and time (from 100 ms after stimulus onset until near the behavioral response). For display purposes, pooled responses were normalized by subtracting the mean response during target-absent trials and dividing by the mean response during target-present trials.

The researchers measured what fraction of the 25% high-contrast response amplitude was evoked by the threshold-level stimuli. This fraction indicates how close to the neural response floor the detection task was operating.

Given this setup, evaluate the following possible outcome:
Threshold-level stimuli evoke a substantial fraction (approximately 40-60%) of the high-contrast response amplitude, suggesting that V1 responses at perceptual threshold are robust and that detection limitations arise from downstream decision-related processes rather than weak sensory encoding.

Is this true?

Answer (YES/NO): NO